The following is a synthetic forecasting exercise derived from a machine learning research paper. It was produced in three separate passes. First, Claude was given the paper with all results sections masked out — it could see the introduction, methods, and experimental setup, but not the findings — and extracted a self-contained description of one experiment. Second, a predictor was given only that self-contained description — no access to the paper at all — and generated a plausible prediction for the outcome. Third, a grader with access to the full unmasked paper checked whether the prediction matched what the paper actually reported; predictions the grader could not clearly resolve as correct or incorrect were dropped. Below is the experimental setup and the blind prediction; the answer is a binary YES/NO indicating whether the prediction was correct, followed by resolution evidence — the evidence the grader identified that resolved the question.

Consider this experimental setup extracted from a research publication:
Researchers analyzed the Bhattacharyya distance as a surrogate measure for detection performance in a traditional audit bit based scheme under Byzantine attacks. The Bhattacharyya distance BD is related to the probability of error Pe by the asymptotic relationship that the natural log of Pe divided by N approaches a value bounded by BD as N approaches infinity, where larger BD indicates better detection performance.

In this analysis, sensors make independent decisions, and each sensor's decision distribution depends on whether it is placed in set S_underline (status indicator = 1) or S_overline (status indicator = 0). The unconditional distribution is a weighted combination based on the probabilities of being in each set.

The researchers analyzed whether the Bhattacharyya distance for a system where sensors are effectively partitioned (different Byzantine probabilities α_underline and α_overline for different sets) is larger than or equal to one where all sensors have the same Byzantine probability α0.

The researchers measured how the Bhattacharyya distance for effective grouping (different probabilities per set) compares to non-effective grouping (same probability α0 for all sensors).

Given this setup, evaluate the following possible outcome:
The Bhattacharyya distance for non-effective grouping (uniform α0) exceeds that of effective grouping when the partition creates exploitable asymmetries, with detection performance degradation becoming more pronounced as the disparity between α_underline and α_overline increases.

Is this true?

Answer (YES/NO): NO